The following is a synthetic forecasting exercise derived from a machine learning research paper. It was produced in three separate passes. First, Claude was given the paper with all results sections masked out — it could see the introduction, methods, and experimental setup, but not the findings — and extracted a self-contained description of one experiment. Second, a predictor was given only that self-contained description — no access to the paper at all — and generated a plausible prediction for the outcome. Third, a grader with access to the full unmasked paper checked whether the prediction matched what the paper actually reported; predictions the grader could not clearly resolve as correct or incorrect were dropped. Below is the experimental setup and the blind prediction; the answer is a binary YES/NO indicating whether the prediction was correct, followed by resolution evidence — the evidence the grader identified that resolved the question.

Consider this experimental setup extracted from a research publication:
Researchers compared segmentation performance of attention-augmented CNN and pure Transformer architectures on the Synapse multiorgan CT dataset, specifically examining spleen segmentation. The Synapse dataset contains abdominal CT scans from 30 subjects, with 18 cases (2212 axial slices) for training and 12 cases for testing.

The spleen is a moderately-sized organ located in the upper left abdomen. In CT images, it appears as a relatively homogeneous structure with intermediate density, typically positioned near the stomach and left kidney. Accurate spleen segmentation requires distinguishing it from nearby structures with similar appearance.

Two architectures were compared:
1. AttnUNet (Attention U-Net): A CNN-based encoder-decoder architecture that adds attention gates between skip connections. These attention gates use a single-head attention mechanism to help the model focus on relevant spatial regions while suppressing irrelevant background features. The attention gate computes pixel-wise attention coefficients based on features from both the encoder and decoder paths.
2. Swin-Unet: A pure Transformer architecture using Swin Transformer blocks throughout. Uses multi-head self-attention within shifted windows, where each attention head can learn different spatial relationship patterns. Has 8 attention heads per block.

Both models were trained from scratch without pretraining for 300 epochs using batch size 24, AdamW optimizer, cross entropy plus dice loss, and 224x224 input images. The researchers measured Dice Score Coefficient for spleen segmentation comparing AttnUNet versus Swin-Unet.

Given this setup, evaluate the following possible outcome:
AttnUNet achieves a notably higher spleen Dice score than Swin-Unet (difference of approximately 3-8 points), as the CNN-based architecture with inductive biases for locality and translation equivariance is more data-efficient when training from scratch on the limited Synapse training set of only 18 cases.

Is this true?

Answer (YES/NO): NO